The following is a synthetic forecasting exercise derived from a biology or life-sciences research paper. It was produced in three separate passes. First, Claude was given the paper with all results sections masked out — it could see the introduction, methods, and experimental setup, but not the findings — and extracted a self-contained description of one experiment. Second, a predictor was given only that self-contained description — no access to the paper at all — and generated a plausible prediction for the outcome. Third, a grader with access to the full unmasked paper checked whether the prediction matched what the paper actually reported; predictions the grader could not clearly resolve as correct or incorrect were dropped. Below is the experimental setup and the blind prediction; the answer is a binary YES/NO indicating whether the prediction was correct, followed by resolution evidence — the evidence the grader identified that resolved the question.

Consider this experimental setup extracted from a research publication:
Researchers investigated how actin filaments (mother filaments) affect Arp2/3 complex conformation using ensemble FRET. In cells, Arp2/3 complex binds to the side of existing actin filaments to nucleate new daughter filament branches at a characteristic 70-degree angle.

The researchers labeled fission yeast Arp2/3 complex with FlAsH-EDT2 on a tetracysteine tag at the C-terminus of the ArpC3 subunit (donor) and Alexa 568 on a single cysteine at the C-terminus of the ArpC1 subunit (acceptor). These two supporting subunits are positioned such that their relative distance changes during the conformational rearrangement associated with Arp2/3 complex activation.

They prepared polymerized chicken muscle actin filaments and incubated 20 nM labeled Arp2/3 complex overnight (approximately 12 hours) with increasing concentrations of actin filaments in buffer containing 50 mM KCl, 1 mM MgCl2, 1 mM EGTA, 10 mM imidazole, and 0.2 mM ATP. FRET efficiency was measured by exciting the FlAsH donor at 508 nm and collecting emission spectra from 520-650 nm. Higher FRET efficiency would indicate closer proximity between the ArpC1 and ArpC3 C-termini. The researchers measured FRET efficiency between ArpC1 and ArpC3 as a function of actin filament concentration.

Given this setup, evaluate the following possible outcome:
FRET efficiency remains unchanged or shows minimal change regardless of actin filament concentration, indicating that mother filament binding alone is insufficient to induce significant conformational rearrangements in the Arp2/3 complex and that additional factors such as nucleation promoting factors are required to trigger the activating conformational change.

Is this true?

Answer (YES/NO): NO